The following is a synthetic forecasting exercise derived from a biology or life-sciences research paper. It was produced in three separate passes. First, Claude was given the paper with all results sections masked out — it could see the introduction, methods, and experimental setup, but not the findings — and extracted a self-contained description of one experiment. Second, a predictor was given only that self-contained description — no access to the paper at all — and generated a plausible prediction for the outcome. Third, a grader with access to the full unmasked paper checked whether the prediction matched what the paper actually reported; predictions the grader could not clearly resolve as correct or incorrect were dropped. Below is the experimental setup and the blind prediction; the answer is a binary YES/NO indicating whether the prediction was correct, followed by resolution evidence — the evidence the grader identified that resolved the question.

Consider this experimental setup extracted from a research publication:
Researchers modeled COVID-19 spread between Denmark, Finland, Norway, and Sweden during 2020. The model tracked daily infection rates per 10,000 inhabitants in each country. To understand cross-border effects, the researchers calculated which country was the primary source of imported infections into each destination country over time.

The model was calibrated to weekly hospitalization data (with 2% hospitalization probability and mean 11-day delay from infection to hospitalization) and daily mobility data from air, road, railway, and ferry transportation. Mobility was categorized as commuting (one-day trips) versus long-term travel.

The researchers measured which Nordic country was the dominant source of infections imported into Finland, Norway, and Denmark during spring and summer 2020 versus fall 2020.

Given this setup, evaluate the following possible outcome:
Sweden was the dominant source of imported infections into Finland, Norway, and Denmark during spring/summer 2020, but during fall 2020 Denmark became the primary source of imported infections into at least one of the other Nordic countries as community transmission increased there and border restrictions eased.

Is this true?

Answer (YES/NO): YES